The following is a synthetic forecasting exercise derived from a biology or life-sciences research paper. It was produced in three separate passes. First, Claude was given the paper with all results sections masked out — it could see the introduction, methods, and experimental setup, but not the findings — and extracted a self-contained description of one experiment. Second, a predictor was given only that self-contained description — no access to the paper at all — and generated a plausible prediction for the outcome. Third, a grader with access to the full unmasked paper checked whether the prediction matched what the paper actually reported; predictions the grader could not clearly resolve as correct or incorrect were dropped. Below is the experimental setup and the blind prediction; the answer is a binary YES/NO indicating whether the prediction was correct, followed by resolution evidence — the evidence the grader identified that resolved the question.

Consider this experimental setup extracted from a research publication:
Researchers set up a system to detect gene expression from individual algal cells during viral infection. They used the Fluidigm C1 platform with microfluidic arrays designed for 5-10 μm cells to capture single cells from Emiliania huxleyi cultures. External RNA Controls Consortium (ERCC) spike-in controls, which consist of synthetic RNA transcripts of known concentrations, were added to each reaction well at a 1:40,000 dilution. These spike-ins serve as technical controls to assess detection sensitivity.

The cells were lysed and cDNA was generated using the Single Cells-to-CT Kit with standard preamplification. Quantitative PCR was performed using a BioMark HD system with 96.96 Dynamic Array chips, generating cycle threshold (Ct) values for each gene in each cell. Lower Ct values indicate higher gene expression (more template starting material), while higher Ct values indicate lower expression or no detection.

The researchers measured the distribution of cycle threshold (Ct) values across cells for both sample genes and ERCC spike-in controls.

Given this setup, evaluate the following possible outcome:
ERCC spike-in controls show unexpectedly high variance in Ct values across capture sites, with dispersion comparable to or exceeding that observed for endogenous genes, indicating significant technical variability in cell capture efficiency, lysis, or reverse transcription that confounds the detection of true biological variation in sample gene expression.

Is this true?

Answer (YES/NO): NO